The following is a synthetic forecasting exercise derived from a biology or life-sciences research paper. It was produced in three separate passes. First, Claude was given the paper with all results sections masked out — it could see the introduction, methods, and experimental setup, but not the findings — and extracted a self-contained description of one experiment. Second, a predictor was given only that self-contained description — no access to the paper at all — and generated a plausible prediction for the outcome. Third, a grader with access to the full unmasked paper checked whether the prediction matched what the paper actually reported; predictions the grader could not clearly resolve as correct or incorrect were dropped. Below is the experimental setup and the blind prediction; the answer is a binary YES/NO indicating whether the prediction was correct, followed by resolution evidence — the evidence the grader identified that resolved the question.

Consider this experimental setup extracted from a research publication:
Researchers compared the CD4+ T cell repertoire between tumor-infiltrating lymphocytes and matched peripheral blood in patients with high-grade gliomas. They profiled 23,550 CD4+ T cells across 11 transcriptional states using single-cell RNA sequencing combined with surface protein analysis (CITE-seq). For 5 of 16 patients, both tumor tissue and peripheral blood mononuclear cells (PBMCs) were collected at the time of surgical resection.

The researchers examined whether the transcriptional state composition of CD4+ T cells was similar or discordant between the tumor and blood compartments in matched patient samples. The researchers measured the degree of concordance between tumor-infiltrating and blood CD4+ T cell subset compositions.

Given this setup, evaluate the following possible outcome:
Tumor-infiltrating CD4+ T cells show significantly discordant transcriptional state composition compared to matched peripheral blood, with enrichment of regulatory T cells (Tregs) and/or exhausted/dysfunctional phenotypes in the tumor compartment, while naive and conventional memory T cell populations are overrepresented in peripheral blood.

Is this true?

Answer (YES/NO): NO